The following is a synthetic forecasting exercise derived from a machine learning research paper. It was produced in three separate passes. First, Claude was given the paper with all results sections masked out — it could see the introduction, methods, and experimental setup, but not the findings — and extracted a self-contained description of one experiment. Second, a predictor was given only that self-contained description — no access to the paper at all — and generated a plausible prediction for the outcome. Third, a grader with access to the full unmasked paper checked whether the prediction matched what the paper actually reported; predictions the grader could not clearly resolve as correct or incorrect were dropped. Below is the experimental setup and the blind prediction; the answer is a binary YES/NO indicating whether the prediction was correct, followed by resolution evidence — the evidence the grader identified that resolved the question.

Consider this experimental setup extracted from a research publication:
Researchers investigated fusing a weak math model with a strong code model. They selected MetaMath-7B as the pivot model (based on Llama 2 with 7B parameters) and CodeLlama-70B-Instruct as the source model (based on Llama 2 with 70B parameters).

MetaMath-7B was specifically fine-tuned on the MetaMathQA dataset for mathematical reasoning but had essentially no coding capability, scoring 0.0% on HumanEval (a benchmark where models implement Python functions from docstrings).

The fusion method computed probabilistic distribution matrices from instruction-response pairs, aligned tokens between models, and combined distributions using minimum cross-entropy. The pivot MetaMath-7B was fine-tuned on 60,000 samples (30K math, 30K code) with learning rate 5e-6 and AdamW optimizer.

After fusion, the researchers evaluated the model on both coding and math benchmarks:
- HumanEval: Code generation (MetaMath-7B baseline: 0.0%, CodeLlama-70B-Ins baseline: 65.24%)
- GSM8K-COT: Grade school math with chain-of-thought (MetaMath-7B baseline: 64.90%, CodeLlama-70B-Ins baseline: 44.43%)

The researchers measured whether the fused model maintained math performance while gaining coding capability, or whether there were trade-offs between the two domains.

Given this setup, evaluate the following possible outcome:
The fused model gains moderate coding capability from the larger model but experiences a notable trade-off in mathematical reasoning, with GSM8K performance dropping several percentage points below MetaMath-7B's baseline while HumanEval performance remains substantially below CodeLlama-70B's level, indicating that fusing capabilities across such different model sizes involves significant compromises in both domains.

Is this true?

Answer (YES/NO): NO